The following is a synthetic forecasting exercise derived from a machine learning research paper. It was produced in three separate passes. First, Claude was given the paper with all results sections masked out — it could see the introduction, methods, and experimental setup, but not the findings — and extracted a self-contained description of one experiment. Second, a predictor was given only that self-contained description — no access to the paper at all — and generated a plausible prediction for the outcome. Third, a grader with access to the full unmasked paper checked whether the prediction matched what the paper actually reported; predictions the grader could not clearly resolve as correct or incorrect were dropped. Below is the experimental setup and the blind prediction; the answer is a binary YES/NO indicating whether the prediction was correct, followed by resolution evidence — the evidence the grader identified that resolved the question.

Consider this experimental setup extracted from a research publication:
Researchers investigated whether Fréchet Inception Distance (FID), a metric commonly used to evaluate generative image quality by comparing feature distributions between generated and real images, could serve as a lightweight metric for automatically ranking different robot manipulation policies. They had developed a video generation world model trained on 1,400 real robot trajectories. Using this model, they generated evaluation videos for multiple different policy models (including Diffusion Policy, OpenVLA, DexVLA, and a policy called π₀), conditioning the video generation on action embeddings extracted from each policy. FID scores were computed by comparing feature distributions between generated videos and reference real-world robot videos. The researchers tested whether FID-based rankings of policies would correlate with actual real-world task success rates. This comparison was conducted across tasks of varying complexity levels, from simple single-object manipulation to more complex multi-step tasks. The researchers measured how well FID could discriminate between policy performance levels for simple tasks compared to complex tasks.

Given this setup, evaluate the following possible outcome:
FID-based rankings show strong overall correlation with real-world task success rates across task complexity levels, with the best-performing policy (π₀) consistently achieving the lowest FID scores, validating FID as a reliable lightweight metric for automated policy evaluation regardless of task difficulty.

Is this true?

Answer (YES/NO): NO